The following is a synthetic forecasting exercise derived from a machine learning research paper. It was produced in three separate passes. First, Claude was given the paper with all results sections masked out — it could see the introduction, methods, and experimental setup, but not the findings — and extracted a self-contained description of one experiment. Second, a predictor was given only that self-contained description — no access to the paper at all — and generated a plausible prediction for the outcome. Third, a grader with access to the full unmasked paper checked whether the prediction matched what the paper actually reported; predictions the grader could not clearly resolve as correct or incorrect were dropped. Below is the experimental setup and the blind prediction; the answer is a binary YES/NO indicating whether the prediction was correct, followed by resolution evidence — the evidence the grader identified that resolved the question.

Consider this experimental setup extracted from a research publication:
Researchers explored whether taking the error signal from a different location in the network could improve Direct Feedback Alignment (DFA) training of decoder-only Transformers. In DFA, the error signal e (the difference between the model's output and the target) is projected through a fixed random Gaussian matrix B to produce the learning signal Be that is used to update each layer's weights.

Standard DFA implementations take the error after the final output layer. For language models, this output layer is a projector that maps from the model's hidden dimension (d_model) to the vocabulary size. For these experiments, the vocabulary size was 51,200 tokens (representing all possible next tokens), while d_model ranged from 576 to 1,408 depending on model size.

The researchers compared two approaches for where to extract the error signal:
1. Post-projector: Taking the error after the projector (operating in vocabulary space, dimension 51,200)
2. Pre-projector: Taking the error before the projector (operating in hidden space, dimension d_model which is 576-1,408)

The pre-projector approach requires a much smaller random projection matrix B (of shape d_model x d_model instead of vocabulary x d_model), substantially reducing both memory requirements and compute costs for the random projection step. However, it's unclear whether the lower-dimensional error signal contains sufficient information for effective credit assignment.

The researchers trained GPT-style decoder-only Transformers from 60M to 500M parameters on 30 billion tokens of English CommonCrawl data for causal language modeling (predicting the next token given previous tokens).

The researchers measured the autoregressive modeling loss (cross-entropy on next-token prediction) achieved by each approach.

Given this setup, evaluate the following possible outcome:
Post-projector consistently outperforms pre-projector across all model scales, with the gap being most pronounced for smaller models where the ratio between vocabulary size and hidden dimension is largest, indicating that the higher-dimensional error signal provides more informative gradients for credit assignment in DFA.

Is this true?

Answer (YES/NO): NO